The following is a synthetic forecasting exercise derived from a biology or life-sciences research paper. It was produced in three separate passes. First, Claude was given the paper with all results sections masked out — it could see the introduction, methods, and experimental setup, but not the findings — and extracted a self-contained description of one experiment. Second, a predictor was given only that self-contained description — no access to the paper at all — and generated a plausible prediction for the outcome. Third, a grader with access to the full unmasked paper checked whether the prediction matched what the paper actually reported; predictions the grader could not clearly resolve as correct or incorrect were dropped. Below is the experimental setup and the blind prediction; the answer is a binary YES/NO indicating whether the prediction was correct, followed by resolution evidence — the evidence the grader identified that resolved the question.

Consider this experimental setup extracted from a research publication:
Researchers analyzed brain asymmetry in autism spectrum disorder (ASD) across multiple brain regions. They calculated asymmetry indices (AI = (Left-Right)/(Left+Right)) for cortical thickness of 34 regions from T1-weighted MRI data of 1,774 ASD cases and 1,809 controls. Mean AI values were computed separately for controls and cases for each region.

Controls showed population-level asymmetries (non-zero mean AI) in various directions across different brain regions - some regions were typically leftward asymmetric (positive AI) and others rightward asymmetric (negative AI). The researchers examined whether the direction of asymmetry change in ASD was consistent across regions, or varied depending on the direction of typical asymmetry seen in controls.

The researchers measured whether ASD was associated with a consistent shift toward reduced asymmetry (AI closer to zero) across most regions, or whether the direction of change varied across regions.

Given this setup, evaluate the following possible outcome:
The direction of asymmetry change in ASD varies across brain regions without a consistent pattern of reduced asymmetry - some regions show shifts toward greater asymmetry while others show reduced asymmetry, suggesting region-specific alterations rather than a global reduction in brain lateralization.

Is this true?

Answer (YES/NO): NO